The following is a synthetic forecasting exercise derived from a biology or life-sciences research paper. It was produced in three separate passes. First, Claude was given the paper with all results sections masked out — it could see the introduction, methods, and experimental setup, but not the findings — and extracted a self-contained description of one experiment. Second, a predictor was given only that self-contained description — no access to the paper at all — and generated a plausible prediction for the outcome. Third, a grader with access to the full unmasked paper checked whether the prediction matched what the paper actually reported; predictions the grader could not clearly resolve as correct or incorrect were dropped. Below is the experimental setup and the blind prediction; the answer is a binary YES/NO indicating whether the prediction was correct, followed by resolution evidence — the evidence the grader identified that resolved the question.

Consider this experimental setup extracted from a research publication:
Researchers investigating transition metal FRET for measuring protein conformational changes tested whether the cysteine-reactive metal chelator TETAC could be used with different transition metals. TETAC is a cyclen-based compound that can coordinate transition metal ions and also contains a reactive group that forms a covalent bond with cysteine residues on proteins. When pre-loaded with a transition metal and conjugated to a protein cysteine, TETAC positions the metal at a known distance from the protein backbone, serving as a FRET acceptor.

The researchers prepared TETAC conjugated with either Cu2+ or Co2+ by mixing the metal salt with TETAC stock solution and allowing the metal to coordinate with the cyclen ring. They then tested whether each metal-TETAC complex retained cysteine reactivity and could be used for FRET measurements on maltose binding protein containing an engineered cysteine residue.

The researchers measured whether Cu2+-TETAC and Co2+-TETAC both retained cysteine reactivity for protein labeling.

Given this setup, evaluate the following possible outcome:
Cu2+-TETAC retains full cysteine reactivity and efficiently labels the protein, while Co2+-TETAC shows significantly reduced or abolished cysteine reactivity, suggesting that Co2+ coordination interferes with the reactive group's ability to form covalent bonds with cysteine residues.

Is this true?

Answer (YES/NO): YES